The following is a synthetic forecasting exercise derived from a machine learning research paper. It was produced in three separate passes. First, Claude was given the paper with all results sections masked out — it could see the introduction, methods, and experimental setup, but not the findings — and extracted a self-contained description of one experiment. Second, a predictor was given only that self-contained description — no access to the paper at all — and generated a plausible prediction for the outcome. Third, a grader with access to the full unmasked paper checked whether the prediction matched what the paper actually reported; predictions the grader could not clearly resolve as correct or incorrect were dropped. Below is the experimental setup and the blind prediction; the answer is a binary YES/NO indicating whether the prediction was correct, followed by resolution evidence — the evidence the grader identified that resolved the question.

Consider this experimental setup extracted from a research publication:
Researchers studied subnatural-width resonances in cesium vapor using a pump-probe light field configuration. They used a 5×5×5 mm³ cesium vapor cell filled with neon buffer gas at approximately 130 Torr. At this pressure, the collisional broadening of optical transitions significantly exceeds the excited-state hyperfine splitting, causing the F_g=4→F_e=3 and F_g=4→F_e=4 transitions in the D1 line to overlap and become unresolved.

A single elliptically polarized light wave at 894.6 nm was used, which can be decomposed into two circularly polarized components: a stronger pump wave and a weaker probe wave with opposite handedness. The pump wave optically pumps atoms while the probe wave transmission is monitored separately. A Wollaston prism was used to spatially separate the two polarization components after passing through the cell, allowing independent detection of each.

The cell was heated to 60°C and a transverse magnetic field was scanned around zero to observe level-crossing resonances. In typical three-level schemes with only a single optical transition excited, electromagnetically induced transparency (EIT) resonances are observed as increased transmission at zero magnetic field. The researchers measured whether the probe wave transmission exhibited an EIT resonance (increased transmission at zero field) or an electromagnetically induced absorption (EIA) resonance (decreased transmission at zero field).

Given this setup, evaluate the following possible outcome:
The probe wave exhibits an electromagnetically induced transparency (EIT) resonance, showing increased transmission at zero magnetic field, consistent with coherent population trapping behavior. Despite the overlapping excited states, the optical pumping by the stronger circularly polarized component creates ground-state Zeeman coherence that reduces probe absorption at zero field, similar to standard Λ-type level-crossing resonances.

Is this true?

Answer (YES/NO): NO